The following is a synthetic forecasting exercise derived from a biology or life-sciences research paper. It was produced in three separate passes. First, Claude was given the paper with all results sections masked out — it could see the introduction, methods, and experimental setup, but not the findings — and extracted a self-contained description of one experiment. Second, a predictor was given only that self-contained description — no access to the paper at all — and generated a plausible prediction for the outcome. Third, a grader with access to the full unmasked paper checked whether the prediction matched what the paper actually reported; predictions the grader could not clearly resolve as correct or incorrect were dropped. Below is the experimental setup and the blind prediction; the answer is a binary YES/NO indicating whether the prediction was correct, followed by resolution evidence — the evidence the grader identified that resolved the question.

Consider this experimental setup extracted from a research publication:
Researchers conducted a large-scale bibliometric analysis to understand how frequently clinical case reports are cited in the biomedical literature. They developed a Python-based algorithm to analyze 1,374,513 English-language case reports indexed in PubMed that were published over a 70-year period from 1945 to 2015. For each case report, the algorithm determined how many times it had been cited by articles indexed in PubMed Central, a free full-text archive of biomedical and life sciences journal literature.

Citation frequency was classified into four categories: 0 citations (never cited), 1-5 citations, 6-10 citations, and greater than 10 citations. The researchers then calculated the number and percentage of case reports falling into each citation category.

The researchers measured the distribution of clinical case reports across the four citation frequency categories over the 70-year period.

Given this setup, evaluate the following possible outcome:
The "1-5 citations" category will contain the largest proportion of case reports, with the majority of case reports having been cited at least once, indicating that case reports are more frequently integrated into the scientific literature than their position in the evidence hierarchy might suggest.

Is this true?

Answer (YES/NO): NO